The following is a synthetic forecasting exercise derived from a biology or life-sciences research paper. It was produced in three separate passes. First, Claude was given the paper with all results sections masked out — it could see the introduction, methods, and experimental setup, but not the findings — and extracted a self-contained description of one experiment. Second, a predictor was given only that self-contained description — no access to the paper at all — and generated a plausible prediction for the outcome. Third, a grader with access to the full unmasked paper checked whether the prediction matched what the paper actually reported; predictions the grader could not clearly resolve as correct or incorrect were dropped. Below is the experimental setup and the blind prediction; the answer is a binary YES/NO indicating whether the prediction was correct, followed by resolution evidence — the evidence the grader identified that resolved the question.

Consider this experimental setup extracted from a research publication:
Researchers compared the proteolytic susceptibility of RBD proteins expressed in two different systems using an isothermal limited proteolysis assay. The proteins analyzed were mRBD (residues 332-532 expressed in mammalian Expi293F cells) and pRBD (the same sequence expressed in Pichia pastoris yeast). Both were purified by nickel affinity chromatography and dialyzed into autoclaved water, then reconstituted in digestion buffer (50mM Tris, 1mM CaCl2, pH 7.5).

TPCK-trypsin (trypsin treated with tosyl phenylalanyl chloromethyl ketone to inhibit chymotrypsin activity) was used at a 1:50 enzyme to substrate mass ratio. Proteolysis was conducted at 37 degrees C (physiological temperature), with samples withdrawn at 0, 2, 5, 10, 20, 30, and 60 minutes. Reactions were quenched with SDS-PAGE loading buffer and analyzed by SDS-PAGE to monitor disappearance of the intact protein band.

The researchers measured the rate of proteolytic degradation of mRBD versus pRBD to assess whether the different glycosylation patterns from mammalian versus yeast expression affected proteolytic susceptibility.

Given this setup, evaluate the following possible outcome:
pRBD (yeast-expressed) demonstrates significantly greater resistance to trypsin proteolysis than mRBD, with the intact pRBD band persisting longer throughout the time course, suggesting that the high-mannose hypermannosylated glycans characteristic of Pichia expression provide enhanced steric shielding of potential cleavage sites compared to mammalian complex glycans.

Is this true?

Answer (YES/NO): NO